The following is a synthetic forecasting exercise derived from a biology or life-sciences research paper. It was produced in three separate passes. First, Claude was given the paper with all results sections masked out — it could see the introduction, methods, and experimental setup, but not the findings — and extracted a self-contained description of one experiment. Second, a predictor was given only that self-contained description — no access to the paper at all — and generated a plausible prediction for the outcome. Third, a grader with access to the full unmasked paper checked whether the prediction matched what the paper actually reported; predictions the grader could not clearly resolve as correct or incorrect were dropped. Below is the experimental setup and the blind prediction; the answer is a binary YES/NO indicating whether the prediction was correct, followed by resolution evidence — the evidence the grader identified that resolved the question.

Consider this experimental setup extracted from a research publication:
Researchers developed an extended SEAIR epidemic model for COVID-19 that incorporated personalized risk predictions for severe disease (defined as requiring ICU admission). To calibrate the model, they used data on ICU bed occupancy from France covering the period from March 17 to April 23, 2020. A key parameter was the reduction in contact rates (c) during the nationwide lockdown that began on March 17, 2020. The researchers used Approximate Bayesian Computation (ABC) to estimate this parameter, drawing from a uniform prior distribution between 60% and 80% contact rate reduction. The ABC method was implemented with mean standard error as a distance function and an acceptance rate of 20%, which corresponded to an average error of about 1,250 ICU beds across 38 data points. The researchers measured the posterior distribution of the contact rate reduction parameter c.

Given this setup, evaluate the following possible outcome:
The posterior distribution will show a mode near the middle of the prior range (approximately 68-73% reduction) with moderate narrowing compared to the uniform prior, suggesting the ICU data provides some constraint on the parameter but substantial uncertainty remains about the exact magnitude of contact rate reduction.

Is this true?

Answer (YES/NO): NO